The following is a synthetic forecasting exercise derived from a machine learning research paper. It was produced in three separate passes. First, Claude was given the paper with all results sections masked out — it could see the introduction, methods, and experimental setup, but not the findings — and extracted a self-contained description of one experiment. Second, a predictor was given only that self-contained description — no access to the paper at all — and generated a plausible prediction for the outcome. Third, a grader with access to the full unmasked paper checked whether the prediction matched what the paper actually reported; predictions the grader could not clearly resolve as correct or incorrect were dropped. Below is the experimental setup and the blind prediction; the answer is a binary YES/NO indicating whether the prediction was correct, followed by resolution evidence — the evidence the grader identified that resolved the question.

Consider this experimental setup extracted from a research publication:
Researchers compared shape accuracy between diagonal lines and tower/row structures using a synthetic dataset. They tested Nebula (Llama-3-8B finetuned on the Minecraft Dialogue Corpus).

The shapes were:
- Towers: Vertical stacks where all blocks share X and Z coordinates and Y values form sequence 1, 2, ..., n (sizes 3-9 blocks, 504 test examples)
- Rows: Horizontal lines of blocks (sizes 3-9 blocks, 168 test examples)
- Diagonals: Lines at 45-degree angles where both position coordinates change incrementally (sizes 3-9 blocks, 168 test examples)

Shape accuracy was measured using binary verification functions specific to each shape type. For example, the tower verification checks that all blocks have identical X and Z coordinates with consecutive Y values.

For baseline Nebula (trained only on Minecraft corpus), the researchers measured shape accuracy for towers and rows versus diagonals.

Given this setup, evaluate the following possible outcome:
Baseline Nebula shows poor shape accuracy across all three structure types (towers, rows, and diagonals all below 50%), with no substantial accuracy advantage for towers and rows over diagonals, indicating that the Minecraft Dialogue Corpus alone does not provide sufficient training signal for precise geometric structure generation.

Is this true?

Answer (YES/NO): NO